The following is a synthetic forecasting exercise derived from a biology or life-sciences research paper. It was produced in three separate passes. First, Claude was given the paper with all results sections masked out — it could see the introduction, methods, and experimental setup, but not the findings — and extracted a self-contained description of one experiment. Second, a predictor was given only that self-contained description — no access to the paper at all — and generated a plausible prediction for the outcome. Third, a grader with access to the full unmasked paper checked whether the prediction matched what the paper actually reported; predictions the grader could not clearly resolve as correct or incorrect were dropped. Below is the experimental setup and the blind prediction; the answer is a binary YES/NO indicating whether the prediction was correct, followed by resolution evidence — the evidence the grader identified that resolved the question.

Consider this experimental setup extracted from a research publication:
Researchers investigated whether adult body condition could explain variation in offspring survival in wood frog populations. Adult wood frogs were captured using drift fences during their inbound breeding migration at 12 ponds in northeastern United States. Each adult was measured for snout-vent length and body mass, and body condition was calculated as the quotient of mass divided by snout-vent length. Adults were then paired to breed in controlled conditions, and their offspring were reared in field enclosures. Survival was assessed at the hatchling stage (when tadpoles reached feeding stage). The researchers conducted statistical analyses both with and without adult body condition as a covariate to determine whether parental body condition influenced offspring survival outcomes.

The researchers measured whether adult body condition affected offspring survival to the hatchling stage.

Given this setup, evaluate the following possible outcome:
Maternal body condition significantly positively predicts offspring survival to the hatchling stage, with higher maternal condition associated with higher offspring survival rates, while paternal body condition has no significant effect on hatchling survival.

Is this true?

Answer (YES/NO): NO